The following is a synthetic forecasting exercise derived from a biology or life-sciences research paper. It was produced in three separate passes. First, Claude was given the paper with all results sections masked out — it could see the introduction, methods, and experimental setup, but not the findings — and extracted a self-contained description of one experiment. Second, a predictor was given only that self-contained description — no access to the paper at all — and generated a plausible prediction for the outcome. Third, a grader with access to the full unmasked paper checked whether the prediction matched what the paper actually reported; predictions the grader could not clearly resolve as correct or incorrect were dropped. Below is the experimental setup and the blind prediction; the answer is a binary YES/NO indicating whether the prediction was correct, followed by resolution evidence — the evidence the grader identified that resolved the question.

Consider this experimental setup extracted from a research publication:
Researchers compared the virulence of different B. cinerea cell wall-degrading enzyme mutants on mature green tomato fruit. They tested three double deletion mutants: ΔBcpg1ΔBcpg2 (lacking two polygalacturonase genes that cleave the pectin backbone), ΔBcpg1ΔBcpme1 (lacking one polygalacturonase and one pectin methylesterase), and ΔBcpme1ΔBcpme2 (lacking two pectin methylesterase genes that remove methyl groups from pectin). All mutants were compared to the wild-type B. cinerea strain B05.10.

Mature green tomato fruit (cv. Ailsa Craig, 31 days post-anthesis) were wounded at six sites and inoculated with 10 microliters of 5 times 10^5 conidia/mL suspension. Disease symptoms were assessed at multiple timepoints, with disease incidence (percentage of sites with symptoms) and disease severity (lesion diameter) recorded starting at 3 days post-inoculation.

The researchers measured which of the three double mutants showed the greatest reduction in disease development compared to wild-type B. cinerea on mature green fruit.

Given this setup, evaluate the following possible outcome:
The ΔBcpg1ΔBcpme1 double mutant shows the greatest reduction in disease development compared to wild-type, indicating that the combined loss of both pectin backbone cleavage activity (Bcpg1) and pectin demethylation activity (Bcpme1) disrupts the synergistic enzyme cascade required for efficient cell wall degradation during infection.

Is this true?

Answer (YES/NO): NO